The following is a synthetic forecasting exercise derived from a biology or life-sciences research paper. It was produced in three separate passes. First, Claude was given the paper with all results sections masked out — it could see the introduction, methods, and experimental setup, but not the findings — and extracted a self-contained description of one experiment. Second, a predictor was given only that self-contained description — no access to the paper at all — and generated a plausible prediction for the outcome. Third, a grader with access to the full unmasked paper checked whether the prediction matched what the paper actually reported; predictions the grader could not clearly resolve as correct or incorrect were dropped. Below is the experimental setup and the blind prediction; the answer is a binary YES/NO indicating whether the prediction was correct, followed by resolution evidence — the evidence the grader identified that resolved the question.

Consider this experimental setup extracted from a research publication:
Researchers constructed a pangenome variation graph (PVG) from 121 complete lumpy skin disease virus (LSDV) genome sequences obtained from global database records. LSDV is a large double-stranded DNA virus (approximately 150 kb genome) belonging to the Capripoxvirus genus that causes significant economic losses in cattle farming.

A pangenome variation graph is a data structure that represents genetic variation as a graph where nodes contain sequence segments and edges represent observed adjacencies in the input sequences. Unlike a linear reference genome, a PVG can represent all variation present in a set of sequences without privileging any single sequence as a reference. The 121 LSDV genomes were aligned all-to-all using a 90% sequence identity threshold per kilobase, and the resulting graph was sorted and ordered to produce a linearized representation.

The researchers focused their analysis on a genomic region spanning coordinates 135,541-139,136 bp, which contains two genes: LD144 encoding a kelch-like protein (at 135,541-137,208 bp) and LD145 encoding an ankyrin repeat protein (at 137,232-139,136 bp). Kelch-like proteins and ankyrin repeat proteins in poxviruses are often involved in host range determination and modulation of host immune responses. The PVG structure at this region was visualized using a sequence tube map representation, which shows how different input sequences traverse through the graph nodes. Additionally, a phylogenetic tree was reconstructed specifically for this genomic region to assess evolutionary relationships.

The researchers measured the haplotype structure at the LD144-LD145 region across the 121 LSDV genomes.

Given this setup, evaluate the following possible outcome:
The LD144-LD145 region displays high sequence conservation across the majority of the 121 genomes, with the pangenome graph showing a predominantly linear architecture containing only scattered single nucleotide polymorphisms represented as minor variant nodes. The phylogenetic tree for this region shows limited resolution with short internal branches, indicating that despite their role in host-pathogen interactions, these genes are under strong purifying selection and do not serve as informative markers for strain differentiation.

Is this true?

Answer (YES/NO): NO